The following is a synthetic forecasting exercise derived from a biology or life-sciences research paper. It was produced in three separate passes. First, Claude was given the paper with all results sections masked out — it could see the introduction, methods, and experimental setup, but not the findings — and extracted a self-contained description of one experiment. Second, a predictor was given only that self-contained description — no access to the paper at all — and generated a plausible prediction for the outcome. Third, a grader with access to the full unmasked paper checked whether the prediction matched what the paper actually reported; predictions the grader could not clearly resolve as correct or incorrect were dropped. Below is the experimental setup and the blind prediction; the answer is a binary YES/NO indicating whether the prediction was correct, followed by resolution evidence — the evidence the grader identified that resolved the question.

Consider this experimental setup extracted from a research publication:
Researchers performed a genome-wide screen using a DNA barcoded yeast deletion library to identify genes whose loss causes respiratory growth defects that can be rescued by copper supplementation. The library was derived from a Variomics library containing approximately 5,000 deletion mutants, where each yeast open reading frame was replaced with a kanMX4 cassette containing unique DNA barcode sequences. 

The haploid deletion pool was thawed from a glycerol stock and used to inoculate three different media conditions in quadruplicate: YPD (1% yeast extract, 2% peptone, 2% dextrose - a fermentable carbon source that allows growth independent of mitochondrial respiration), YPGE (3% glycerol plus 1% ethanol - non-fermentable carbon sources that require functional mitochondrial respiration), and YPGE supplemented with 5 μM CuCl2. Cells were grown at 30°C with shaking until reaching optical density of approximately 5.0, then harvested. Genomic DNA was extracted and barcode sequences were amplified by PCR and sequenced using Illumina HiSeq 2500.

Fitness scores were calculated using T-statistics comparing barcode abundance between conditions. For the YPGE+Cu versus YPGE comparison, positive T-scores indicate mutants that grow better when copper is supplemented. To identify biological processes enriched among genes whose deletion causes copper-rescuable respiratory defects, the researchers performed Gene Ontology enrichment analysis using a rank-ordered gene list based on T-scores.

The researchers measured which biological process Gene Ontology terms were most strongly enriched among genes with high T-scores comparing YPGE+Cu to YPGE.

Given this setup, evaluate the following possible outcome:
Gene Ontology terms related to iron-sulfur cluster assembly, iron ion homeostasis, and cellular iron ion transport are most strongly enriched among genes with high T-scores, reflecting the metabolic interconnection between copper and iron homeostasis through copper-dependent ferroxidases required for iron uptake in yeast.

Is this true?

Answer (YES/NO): NO